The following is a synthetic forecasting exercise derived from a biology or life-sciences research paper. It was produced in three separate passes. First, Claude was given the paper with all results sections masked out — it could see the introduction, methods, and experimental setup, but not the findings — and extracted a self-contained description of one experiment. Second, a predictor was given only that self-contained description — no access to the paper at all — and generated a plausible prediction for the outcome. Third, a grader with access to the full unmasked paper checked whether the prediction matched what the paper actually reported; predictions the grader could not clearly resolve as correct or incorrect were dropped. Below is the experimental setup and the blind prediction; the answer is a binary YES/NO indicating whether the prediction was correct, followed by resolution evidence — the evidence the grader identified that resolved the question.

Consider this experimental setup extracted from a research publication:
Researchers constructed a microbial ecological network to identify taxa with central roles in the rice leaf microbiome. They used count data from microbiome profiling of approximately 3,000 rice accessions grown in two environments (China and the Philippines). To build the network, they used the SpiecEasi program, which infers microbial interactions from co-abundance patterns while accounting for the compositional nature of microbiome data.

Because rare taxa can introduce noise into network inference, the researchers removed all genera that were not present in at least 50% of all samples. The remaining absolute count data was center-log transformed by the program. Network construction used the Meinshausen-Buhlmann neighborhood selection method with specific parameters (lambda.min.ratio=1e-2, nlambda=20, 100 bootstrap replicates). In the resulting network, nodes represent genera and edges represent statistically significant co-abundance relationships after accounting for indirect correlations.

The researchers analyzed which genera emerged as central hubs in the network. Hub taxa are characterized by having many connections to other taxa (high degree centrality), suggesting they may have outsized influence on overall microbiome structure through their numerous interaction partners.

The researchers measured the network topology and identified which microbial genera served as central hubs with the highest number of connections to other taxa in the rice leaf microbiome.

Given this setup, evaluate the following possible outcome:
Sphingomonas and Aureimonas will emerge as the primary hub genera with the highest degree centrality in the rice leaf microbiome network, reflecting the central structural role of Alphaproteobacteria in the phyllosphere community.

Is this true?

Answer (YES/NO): NO